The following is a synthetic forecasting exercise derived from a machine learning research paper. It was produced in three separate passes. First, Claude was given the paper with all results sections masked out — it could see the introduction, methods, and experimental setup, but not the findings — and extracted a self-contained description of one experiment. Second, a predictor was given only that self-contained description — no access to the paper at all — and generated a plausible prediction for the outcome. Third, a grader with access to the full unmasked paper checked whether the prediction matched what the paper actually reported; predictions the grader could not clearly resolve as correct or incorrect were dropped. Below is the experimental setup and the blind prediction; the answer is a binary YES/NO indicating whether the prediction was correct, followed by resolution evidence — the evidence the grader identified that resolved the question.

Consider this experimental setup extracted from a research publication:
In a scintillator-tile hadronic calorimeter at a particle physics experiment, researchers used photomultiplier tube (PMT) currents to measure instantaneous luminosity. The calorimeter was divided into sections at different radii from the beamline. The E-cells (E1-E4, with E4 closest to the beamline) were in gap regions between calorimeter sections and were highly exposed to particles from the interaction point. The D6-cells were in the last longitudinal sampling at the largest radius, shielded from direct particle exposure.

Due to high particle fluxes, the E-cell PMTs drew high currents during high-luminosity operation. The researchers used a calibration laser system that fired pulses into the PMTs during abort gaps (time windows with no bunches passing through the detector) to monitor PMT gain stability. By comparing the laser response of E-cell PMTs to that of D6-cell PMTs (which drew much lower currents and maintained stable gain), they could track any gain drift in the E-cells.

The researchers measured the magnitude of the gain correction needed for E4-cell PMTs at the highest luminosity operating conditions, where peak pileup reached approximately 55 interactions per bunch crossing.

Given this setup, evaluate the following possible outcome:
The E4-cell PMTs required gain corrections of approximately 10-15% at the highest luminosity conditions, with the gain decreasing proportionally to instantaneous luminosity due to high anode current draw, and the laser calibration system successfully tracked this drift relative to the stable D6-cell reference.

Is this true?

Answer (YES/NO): NO